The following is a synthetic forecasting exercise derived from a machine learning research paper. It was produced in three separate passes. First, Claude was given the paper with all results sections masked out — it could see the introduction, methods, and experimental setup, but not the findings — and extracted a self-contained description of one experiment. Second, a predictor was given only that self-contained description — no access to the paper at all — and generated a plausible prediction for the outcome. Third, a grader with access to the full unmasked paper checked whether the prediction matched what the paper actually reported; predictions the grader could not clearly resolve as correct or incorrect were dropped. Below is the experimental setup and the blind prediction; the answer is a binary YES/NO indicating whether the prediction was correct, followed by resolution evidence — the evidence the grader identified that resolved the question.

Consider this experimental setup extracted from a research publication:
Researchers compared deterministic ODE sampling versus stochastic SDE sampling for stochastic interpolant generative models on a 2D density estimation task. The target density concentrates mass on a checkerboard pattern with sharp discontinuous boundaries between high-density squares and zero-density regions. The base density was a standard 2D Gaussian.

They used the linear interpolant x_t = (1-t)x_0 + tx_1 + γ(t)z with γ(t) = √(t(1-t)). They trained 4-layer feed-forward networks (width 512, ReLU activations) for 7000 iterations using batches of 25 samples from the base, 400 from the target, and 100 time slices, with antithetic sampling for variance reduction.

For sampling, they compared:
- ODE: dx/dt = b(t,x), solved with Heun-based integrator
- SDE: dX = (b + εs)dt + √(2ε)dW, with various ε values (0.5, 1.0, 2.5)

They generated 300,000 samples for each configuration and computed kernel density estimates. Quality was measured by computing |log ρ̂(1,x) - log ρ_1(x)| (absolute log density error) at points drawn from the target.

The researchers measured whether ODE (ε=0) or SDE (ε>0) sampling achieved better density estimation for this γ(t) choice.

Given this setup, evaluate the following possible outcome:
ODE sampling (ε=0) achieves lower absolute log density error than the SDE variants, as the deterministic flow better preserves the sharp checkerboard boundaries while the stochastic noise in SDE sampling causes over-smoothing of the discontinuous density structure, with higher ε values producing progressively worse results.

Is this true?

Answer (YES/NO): NO